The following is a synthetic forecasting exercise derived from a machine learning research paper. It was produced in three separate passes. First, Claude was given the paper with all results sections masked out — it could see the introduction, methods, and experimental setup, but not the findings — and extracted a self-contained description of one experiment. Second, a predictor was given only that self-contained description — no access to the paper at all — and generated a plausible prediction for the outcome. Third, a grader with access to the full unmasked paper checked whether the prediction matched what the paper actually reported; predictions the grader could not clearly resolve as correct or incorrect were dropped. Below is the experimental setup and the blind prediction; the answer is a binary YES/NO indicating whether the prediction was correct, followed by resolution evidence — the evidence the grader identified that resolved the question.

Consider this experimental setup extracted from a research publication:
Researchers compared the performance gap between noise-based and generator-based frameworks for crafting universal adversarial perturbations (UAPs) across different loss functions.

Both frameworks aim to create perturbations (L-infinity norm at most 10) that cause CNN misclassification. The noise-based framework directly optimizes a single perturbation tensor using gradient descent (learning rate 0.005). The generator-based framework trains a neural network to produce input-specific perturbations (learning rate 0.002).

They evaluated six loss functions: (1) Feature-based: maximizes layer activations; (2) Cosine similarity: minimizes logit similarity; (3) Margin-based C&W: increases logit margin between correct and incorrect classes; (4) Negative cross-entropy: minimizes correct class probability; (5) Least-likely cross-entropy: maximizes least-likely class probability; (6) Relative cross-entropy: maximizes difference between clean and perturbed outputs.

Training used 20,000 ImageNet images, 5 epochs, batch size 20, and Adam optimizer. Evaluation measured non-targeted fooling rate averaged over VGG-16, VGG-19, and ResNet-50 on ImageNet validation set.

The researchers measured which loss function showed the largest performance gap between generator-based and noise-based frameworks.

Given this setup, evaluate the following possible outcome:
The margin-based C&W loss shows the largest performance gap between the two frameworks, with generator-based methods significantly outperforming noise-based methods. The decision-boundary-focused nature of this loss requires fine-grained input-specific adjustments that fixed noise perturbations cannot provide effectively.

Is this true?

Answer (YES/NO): YES